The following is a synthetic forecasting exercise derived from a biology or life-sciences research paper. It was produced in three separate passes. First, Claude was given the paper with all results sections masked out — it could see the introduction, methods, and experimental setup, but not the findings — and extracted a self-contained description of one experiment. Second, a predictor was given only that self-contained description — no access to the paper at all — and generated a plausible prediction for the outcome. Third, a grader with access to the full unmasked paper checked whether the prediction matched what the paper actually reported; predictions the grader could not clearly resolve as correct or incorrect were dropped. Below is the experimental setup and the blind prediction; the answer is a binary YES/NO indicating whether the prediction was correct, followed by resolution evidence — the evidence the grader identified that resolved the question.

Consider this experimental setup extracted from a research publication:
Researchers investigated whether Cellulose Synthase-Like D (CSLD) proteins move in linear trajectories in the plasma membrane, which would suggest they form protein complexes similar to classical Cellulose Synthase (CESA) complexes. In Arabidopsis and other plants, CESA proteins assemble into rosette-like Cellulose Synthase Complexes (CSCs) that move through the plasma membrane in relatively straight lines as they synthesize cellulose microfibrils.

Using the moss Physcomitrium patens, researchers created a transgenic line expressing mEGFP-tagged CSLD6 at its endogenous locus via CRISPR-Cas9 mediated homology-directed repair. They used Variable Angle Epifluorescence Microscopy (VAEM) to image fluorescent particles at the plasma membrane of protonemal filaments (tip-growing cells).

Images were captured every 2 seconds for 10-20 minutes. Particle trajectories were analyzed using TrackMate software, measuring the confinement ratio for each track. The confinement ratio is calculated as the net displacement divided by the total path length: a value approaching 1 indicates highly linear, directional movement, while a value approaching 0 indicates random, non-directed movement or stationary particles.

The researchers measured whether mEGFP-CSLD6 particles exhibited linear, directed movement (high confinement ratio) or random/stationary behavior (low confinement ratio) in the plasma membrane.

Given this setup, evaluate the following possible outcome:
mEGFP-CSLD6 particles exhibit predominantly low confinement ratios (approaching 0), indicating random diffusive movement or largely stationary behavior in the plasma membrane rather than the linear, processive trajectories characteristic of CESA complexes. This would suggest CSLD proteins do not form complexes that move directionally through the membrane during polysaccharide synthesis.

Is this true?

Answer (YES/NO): NO